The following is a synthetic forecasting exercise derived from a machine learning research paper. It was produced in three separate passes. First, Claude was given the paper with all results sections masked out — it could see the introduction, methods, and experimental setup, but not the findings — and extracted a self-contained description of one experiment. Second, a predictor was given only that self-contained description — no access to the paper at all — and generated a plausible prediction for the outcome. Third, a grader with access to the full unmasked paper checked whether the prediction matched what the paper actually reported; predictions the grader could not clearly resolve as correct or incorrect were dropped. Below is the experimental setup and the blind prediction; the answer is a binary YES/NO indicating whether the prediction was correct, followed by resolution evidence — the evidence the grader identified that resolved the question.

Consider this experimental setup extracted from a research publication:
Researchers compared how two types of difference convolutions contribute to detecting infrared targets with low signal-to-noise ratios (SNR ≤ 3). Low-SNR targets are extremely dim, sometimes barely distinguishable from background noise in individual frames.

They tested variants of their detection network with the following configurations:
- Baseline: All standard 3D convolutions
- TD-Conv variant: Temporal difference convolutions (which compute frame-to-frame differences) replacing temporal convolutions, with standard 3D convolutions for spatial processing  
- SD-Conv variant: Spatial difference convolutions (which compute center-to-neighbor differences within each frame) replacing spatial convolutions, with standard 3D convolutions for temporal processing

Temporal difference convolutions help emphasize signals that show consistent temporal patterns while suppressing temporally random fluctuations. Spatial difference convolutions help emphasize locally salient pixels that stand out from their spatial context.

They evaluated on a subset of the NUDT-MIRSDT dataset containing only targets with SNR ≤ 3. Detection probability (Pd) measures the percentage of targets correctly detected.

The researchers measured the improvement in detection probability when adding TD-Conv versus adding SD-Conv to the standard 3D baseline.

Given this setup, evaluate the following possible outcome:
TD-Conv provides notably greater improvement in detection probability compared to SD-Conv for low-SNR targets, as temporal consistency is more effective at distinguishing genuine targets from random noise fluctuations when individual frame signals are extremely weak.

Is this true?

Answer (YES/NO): NO